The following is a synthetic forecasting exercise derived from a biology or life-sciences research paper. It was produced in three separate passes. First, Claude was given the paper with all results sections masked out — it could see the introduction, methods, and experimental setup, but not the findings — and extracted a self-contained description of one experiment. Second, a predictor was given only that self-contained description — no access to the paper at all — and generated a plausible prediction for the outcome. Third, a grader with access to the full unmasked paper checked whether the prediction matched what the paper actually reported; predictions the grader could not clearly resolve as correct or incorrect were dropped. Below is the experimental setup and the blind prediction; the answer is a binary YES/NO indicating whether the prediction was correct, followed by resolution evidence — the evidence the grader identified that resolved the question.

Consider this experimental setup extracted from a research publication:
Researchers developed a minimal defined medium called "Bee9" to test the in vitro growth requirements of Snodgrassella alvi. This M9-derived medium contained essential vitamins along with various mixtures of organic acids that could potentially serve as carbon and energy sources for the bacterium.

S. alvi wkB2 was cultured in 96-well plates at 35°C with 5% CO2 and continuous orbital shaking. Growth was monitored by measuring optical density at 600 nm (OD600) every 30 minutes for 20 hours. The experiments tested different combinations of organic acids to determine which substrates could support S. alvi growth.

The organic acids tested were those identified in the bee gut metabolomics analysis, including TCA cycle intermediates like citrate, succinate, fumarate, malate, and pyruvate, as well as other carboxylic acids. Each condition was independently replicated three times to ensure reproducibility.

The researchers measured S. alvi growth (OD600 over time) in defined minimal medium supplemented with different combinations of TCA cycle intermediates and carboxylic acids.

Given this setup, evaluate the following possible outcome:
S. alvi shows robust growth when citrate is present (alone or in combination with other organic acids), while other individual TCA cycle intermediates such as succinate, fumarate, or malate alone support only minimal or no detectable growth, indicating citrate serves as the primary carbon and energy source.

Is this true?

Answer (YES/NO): NO